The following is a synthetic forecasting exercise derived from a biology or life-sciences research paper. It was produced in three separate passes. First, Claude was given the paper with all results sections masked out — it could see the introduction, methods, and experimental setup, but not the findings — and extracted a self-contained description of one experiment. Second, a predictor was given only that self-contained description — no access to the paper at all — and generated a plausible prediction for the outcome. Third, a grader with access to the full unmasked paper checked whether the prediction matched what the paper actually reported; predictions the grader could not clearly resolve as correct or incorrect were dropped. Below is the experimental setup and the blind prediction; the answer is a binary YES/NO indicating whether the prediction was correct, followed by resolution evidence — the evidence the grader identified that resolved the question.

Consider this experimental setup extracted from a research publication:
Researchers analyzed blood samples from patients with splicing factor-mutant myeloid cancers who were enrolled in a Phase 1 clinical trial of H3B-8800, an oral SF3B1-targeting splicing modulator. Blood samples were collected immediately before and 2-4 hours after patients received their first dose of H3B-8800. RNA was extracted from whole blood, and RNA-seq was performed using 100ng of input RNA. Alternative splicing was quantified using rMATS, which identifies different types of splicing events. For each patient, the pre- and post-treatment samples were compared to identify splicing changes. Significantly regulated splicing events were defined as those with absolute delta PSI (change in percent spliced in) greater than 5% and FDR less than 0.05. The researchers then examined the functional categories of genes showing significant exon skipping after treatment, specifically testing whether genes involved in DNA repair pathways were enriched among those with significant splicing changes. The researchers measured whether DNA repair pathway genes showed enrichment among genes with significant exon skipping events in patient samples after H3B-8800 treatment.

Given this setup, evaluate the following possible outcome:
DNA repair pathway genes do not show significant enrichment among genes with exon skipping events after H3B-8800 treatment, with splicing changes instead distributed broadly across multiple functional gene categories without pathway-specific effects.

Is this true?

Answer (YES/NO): NO